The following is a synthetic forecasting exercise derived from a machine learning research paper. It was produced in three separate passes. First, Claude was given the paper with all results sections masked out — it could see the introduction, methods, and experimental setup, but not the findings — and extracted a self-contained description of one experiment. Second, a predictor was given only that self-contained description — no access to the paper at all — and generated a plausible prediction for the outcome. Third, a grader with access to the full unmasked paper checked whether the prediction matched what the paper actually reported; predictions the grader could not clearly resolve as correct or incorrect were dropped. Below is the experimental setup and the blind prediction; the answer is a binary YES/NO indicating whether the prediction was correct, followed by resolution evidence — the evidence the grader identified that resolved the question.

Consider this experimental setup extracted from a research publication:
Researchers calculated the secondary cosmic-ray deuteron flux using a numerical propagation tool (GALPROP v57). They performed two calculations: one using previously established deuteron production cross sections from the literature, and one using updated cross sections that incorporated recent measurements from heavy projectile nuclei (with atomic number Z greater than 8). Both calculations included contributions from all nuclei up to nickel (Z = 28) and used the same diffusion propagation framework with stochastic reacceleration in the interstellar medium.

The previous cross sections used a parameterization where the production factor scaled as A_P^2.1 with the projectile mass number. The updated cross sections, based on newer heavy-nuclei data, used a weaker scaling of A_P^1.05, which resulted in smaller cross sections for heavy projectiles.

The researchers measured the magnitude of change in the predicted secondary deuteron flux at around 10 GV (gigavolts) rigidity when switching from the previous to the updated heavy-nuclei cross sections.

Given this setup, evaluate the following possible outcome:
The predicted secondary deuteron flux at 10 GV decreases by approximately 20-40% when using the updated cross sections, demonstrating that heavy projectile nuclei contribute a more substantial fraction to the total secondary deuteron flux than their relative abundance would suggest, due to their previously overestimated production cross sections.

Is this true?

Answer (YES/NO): NO